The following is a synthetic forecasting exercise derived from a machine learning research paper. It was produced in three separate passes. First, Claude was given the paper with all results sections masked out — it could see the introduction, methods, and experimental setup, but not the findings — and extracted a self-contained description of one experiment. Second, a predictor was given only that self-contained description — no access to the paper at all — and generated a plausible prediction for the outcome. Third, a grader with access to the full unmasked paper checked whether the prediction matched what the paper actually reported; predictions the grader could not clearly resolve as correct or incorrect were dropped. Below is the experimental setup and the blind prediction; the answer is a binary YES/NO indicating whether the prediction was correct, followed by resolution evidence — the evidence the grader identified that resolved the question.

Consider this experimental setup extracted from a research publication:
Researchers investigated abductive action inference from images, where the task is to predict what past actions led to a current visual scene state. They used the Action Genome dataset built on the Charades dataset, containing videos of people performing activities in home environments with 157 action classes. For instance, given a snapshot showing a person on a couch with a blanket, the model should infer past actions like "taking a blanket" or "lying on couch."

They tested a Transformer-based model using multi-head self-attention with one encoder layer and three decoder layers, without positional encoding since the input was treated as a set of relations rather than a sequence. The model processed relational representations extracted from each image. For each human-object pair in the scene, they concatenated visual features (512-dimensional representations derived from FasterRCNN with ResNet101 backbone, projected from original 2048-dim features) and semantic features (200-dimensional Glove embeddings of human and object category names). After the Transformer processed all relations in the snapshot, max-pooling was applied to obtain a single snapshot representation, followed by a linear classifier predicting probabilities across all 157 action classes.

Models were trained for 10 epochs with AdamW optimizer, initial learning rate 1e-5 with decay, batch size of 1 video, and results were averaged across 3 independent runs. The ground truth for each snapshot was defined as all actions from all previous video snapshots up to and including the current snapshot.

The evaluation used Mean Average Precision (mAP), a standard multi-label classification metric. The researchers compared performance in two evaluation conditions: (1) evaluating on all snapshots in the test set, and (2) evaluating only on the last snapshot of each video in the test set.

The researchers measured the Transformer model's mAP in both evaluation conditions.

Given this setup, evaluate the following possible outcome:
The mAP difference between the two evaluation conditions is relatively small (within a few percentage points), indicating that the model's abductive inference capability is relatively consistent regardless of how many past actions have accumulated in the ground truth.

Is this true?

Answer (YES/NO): NO